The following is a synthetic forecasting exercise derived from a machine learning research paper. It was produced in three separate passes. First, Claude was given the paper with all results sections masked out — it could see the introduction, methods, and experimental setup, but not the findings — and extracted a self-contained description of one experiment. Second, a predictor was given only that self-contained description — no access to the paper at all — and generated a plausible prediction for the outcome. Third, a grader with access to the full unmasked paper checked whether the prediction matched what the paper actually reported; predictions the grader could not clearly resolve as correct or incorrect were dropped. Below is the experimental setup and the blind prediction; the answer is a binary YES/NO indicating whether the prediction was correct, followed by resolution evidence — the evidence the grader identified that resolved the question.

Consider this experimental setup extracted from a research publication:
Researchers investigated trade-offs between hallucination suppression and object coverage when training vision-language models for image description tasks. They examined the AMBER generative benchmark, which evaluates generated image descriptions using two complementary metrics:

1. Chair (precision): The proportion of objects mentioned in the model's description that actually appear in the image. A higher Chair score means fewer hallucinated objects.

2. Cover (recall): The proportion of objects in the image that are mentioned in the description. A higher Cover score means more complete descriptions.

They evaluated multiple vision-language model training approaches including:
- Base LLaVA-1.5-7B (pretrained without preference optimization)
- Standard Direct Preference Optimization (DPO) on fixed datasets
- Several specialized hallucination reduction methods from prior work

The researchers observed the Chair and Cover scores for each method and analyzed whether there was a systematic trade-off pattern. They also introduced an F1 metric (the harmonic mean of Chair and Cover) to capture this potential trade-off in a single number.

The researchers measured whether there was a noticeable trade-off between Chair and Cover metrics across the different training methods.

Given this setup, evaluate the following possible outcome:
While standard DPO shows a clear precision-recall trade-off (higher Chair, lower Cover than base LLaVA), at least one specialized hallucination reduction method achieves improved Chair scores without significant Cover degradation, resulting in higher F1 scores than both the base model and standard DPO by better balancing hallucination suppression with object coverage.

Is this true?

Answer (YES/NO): YES